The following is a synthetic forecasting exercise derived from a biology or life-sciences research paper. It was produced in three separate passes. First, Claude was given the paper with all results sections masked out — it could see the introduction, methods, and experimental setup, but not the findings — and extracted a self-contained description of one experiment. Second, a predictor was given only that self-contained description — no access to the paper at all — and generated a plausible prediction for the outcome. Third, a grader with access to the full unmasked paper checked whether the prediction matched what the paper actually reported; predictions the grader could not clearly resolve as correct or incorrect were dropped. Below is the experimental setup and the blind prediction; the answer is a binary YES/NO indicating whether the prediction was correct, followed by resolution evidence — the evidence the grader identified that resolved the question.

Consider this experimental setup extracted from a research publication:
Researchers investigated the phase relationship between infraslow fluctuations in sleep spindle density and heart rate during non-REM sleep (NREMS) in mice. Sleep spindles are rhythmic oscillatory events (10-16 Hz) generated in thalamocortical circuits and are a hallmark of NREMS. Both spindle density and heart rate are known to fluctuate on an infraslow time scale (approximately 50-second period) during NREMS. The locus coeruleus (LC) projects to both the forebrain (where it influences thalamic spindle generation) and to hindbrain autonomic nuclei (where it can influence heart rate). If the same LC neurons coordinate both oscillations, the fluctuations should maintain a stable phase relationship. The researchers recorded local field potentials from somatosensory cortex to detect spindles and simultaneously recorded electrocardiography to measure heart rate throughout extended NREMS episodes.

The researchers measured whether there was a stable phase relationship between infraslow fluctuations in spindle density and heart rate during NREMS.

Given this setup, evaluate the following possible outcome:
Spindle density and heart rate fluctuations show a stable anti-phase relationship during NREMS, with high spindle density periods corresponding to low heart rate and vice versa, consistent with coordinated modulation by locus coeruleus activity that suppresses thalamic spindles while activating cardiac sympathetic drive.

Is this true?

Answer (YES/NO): NO